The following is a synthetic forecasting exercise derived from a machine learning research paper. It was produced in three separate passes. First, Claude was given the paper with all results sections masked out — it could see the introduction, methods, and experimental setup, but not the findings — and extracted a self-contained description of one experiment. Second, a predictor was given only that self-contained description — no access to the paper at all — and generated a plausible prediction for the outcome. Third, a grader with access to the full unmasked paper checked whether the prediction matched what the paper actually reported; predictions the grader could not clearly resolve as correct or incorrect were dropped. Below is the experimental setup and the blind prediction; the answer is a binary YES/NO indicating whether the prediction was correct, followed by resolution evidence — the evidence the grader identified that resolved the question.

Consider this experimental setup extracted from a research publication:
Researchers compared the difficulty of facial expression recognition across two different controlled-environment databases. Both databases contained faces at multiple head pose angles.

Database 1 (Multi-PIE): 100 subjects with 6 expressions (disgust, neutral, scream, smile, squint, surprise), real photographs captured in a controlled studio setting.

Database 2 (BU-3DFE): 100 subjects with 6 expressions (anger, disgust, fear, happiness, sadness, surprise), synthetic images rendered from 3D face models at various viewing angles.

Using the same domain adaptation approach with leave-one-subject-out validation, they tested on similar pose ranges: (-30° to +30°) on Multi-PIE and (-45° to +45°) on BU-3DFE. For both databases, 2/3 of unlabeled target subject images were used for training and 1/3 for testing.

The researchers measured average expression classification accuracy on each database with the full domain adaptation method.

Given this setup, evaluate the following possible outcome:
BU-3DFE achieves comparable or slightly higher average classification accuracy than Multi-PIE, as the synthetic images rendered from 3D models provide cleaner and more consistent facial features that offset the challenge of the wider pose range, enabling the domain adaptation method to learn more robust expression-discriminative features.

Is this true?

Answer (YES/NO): NO